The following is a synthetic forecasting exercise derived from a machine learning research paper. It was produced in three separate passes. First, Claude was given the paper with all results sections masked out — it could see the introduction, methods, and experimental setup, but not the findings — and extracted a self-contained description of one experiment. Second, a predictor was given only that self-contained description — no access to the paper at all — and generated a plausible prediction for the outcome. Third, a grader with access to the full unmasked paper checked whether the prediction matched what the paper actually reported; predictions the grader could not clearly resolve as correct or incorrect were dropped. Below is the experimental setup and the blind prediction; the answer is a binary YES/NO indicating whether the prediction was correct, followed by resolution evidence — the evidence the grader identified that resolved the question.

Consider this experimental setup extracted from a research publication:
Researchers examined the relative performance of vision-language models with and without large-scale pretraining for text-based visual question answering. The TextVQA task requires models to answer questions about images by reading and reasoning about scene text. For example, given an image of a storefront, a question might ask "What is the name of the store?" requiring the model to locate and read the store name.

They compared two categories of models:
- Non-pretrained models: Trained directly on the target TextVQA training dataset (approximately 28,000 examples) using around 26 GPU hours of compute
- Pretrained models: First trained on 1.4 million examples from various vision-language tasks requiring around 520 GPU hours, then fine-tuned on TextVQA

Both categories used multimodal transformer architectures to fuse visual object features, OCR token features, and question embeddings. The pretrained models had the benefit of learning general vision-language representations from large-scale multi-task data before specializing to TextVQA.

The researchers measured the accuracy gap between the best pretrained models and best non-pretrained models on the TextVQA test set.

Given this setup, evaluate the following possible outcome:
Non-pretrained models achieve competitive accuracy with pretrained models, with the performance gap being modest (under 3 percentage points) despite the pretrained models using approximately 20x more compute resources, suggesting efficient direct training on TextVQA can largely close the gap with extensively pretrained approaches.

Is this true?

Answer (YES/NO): NO